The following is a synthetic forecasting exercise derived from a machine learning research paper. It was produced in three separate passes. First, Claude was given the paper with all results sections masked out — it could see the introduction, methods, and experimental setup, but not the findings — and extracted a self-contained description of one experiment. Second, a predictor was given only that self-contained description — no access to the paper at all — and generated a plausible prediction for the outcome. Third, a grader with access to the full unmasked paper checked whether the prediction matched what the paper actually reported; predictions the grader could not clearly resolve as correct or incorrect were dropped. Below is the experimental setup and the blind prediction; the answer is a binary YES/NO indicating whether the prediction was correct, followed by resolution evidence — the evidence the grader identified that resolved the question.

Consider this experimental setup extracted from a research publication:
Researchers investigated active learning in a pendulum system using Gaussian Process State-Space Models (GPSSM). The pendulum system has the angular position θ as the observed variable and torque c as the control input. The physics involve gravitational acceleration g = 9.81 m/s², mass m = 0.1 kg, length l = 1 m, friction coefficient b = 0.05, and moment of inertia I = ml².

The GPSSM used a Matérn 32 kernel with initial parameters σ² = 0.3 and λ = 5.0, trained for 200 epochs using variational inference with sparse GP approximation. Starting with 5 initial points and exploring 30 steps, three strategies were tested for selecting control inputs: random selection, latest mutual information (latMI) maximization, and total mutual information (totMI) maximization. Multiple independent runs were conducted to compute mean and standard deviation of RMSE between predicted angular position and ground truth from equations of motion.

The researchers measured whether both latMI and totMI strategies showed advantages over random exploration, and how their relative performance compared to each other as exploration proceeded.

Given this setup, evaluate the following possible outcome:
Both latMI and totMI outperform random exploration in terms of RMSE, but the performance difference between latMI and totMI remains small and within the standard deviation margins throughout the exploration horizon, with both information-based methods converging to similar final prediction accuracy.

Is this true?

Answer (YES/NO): NO